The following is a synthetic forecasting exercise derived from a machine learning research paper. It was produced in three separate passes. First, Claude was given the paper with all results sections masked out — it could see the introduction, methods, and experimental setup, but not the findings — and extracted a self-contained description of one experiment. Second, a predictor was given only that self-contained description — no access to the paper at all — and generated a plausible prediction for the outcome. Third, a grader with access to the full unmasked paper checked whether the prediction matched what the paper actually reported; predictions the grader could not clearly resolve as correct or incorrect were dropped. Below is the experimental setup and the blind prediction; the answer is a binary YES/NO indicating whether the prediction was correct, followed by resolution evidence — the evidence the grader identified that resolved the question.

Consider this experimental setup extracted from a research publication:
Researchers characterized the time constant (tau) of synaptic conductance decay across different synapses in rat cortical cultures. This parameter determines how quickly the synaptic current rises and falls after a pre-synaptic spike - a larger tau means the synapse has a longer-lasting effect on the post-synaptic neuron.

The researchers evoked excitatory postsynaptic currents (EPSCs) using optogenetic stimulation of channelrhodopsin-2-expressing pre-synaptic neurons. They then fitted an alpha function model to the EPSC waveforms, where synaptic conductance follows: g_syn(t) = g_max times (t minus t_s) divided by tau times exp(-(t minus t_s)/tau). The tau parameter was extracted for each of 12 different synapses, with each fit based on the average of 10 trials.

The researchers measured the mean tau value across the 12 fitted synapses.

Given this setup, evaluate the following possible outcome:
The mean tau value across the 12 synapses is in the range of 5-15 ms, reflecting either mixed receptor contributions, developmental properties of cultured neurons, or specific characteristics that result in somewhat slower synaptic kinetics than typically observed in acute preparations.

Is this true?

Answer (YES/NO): YES